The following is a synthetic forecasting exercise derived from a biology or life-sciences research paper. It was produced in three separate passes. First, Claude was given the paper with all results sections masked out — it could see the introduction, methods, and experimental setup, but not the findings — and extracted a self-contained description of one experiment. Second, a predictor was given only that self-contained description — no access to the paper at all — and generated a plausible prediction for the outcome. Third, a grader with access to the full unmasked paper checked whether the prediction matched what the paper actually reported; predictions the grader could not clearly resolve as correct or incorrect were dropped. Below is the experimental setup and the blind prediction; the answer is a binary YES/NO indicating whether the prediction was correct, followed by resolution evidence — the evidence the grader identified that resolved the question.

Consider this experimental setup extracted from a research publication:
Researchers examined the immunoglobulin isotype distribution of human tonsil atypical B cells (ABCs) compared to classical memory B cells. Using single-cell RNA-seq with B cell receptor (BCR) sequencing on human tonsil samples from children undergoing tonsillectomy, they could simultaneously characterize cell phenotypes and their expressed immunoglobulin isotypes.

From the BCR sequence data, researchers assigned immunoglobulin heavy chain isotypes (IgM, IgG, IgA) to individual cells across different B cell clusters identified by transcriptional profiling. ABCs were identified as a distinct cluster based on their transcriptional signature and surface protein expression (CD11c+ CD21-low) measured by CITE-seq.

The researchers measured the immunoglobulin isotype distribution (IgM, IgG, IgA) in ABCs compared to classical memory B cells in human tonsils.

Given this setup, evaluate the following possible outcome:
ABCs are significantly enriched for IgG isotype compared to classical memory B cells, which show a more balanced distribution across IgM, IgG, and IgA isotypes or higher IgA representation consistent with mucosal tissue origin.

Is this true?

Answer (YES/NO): NO